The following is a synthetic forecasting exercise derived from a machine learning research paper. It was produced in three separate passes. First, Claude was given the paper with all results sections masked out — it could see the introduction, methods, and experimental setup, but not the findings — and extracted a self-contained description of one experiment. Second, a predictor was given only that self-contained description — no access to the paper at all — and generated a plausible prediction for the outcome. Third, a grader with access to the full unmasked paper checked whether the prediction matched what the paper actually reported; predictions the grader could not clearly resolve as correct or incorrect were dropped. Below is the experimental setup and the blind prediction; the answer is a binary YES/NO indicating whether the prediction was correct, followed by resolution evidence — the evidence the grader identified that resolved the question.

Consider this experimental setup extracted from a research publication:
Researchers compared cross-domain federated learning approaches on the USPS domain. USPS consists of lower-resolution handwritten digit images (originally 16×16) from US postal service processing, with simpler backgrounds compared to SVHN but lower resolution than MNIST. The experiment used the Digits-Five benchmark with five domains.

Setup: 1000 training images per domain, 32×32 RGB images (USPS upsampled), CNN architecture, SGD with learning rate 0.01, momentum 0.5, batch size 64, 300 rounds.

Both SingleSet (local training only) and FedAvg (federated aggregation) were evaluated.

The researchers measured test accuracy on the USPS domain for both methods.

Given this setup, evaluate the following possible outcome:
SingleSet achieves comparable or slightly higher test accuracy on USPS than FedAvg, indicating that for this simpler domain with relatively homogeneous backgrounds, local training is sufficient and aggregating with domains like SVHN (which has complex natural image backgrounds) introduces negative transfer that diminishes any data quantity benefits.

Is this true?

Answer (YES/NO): YES